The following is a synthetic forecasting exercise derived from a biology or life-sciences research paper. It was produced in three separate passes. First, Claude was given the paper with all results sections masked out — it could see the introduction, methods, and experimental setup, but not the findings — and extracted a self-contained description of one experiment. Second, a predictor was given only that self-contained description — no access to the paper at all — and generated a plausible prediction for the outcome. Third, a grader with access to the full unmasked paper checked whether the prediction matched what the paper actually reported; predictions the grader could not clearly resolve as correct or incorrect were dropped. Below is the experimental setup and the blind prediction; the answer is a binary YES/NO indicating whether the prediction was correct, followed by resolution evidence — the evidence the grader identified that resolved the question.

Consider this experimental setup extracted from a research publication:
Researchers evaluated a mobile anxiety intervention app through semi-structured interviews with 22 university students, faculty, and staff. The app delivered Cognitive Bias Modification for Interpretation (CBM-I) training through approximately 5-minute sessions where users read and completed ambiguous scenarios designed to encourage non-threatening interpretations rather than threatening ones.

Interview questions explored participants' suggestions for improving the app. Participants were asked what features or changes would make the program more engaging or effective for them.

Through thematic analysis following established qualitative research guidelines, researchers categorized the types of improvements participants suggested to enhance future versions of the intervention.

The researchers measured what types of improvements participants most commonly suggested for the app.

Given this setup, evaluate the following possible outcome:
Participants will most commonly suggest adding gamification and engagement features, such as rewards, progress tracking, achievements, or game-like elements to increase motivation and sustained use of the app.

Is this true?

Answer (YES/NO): NO